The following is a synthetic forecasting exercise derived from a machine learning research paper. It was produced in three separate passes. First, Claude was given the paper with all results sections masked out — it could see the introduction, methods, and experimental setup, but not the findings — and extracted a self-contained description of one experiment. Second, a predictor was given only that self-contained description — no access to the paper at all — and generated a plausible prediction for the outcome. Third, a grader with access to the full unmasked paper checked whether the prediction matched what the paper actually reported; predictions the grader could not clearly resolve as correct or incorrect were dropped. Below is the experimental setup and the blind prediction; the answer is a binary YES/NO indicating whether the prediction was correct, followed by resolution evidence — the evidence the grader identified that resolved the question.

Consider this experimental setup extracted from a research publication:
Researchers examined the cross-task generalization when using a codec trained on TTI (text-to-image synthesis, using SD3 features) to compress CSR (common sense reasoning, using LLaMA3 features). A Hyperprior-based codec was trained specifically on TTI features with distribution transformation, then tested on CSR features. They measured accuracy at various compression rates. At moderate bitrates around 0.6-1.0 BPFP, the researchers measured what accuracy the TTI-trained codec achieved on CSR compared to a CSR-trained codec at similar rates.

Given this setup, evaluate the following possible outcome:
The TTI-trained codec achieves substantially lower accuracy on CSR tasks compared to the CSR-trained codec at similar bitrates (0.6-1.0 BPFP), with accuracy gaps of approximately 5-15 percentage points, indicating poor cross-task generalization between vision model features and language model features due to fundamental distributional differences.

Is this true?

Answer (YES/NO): NO